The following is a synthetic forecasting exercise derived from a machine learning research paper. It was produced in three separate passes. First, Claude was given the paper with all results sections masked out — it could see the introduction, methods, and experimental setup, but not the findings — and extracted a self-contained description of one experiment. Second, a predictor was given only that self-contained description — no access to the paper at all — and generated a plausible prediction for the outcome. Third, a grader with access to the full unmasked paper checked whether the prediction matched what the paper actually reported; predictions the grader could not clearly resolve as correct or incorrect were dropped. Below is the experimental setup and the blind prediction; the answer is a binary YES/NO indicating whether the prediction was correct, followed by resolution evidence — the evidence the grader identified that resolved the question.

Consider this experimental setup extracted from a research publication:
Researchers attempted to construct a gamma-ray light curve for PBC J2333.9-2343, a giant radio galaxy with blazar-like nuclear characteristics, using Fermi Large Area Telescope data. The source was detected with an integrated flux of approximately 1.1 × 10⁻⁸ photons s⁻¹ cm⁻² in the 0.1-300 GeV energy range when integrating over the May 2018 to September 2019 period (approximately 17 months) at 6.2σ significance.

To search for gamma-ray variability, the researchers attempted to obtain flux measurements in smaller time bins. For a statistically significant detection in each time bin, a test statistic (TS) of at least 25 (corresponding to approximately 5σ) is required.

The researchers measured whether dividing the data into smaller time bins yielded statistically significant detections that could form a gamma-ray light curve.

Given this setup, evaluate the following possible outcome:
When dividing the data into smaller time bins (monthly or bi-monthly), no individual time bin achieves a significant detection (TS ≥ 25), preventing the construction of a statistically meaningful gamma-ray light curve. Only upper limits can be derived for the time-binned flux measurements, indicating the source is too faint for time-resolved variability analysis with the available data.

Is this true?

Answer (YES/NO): YES